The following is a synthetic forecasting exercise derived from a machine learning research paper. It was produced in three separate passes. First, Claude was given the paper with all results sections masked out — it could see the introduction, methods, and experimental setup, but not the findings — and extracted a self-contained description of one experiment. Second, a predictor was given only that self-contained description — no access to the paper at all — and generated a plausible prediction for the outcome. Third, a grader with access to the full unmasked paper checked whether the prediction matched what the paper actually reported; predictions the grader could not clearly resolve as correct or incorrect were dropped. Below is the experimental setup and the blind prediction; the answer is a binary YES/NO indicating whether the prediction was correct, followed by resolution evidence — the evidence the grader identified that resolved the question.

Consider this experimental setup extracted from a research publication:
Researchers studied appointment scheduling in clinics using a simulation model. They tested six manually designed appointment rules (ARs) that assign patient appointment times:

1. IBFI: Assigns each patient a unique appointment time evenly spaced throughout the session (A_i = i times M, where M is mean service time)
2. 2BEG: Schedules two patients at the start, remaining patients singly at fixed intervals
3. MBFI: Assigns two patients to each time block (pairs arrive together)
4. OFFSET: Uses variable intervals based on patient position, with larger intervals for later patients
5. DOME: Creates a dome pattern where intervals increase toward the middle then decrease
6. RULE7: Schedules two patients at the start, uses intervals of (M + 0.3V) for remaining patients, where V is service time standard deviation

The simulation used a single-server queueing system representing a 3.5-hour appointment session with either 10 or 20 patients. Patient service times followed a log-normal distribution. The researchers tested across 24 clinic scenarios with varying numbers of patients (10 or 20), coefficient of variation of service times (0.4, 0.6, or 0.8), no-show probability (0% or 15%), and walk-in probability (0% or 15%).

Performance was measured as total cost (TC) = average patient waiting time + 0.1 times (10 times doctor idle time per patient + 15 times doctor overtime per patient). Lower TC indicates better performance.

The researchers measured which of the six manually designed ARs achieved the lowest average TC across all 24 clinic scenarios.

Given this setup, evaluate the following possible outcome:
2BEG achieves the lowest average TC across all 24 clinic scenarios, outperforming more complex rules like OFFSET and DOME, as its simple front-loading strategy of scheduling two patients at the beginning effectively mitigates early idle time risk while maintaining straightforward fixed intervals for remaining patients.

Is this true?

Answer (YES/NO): NO